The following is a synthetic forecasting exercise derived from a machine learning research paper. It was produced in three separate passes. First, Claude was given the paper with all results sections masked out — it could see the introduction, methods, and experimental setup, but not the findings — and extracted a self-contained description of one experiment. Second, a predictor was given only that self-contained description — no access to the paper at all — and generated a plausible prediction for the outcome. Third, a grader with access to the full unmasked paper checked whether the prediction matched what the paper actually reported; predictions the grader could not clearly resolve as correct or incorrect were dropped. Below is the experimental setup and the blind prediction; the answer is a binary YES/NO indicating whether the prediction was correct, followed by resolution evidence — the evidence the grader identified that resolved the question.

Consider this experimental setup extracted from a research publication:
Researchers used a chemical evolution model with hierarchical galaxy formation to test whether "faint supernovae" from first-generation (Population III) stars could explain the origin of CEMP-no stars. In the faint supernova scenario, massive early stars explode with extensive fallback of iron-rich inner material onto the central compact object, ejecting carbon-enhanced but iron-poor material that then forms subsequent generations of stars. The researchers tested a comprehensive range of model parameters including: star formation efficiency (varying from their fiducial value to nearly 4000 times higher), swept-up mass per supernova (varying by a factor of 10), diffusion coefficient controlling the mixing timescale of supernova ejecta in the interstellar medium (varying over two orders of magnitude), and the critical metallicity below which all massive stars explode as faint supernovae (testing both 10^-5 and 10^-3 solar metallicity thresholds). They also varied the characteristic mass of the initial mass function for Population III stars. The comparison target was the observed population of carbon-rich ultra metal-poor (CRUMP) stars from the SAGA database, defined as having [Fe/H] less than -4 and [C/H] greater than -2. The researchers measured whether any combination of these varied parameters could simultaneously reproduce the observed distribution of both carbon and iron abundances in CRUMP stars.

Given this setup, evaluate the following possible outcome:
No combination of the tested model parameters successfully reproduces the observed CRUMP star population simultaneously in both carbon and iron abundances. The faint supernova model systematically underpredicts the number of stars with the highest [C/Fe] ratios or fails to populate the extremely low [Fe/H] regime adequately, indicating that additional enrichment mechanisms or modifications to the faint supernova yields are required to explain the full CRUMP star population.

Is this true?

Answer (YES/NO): YES